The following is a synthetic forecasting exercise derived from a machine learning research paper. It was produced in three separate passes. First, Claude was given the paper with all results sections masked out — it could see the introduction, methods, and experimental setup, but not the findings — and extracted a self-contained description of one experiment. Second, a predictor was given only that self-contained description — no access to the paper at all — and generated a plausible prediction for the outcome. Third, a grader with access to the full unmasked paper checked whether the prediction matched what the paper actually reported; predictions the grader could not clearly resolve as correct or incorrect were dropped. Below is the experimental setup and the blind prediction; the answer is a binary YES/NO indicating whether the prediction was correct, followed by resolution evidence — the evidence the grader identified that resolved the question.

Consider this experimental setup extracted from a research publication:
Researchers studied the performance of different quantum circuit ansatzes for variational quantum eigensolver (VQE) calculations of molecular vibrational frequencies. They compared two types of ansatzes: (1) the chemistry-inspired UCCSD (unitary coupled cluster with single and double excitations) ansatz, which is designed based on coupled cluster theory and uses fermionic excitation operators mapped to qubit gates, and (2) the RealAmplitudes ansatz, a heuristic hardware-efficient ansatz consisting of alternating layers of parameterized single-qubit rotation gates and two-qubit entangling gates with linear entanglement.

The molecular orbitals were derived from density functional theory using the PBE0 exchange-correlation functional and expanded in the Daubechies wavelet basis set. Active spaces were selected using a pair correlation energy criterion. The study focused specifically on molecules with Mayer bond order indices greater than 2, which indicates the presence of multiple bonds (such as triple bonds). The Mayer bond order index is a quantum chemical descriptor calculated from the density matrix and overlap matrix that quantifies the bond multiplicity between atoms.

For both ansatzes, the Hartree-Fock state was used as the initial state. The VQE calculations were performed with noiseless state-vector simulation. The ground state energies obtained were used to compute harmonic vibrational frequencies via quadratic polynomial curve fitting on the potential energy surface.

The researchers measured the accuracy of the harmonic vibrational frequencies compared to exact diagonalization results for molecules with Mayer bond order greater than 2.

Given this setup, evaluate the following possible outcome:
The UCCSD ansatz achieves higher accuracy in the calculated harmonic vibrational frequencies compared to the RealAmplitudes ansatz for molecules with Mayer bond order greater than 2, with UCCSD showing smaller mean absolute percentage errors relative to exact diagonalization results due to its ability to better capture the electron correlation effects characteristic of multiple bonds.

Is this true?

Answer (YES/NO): NO